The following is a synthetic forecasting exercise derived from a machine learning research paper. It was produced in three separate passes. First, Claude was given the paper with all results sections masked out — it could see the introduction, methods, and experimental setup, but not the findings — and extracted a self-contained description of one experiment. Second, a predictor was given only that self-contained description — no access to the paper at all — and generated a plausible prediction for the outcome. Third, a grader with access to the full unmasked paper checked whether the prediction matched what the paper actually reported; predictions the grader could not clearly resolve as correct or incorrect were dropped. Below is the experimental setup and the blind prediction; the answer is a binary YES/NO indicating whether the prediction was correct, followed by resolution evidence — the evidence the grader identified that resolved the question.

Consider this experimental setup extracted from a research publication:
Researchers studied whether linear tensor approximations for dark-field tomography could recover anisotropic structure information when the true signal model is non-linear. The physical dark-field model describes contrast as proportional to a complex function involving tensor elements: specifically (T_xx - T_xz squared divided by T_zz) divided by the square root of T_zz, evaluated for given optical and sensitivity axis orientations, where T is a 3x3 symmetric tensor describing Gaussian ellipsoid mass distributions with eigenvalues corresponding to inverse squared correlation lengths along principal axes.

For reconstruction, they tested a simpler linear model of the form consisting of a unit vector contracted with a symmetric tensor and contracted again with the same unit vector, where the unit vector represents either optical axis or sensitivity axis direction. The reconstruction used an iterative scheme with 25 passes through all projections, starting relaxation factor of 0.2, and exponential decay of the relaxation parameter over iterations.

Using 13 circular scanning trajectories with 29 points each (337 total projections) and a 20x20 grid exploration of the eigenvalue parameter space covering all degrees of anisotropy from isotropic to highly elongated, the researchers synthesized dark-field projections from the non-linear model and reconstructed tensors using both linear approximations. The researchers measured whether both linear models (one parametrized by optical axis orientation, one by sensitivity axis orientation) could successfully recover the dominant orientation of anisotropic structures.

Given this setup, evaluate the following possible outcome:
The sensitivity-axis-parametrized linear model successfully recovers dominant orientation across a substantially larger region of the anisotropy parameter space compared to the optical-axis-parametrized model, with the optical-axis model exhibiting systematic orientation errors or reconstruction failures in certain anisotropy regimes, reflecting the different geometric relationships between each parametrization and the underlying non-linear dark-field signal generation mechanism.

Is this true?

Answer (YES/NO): NO